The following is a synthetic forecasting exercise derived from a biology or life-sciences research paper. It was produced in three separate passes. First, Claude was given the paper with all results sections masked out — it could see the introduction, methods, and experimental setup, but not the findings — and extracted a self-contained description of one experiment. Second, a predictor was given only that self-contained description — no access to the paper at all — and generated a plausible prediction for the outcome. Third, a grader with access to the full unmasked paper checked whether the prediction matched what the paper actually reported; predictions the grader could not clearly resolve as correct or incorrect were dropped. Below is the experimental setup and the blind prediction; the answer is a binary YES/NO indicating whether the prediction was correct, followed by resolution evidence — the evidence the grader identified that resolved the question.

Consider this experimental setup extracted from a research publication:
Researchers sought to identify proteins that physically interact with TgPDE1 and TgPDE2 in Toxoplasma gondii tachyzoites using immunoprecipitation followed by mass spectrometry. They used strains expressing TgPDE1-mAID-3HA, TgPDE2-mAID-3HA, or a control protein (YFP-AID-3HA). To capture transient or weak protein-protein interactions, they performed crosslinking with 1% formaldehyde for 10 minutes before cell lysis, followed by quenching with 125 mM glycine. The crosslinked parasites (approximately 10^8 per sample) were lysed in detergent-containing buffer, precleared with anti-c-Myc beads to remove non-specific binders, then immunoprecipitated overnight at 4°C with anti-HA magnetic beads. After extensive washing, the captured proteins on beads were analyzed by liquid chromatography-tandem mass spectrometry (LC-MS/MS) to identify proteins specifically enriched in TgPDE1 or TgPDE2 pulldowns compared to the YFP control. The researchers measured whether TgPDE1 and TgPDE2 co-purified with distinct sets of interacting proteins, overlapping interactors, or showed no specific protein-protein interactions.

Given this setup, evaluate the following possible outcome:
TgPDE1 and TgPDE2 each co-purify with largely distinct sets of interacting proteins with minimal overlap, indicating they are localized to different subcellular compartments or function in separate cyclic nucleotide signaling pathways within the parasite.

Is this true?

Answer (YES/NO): YES